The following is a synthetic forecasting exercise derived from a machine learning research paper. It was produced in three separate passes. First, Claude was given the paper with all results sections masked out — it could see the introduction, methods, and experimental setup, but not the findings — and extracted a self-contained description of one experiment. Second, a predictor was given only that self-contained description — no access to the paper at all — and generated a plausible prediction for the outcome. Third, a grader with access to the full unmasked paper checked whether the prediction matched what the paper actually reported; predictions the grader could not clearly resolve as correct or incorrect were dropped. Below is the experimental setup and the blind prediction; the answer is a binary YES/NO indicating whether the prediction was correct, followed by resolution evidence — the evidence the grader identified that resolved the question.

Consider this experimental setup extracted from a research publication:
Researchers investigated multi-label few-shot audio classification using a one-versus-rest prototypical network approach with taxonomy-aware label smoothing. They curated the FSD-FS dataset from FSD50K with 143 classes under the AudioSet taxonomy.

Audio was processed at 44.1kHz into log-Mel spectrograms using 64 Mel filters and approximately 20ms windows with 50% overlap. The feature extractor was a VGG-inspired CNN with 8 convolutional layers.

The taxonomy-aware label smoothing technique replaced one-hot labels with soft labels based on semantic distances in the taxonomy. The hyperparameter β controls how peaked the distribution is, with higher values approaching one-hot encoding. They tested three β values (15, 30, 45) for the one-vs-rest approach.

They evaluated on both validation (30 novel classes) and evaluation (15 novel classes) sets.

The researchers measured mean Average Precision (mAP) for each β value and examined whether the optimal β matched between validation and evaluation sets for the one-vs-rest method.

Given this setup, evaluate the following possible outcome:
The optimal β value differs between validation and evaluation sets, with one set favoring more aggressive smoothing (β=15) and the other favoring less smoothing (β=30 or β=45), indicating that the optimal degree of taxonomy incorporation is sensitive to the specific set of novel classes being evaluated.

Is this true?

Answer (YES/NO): NO